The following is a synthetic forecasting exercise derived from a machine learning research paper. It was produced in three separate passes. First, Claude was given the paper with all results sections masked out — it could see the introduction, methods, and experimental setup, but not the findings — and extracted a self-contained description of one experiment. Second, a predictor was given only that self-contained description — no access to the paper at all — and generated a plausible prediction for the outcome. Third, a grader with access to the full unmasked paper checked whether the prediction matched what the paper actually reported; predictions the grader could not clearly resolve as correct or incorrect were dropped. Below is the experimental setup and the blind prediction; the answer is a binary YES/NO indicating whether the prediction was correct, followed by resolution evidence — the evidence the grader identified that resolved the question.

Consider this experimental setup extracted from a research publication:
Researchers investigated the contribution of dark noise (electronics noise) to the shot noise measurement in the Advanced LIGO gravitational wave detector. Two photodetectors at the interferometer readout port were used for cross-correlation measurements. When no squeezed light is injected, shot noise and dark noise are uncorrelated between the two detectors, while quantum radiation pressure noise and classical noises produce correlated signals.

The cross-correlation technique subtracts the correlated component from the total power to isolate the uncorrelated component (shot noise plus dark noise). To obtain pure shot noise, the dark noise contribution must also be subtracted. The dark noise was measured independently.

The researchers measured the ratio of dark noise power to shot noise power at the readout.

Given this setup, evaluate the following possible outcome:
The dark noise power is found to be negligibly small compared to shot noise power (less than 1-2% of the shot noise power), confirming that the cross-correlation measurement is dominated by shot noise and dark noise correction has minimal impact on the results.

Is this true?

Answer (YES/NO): YES